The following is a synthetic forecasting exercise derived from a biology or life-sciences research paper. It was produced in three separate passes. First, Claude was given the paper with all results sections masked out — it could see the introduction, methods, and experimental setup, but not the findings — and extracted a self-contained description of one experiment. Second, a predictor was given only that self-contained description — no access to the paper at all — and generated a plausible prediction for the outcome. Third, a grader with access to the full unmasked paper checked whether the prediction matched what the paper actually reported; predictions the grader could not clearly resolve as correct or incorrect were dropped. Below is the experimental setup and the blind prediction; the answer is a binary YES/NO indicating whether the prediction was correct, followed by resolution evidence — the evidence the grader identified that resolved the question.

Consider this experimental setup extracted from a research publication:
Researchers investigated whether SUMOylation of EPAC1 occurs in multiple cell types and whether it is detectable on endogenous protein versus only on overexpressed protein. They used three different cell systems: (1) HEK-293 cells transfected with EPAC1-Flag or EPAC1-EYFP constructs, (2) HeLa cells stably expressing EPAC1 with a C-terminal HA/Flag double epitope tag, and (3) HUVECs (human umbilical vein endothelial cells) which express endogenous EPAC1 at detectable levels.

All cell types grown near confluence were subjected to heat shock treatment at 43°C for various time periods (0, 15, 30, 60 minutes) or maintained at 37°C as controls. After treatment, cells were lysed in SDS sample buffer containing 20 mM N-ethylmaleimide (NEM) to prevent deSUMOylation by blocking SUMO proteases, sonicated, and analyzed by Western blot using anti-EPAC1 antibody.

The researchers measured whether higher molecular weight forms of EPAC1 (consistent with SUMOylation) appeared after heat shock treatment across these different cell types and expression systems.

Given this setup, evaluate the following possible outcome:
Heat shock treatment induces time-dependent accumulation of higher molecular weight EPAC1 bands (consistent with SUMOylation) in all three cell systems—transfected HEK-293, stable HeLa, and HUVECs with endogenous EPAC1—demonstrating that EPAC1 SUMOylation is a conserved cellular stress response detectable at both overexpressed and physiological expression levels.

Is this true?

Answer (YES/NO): YES